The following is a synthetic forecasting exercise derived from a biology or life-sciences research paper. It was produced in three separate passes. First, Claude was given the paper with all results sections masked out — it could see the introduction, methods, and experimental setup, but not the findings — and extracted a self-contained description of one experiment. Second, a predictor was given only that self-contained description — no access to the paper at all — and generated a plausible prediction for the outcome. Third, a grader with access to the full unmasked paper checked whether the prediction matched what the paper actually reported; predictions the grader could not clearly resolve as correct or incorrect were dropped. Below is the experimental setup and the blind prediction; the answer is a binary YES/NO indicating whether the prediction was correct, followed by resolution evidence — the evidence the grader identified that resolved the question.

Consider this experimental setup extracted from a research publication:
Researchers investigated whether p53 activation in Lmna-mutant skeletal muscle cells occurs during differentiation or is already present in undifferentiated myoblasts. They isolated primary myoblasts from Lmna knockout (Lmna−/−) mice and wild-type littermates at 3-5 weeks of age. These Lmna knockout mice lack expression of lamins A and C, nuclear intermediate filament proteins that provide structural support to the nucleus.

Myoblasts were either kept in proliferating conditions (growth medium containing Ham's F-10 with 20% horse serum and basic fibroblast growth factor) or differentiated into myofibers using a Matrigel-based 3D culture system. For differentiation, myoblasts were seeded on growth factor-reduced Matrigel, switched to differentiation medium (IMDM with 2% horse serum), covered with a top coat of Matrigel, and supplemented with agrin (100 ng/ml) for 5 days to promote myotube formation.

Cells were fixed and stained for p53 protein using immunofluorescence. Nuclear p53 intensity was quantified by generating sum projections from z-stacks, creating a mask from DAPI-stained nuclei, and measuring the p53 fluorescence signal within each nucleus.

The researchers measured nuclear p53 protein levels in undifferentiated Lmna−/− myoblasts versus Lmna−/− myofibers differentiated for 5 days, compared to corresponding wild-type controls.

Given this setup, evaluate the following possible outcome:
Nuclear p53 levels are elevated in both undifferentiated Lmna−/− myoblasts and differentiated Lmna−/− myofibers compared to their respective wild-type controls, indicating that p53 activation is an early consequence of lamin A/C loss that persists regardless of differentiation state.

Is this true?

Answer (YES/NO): NO